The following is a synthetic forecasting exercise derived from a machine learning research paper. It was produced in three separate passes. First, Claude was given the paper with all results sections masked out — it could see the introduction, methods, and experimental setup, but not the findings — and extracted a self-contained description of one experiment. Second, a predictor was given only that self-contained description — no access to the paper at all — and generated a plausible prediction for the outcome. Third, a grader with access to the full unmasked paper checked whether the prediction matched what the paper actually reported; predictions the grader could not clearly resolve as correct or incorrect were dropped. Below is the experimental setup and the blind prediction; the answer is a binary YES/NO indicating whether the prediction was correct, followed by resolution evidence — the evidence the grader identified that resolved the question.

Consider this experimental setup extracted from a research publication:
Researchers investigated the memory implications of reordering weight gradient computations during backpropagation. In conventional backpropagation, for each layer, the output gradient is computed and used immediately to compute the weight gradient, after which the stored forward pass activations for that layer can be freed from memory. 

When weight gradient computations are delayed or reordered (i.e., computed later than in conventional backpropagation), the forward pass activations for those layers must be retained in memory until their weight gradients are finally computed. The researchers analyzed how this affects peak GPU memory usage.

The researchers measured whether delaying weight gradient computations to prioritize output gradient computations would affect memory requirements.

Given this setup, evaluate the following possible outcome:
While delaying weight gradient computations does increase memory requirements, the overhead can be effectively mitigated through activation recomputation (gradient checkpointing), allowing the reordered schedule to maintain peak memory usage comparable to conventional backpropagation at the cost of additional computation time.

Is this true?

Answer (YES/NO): NO